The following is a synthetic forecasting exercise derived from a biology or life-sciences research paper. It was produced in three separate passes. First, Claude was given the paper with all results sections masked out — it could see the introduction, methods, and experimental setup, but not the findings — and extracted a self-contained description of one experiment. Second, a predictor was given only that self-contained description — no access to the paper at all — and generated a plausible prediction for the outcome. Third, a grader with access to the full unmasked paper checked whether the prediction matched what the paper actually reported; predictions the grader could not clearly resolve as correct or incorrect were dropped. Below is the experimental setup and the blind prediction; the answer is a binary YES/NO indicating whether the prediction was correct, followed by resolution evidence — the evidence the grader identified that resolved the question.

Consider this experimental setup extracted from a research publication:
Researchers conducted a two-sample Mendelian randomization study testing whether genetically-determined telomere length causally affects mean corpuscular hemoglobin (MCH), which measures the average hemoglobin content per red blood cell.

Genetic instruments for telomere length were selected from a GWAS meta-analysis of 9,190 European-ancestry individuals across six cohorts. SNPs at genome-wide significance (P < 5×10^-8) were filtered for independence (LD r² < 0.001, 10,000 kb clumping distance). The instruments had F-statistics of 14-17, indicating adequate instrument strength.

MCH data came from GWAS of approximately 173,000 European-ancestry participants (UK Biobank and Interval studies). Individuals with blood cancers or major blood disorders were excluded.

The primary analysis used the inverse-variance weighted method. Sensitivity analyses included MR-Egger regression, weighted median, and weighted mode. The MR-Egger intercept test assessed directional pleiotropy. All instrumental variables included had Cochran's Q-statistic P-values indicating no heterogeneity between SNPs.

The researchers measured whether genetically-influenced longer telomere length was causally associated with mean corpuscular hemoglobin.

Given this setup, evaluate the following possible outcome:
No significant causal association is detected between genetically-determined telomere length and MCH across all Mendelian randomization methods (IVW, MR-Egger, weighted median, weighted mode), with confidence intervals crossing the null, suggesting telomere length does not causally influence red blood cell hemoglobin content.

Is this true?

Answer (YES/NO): NO